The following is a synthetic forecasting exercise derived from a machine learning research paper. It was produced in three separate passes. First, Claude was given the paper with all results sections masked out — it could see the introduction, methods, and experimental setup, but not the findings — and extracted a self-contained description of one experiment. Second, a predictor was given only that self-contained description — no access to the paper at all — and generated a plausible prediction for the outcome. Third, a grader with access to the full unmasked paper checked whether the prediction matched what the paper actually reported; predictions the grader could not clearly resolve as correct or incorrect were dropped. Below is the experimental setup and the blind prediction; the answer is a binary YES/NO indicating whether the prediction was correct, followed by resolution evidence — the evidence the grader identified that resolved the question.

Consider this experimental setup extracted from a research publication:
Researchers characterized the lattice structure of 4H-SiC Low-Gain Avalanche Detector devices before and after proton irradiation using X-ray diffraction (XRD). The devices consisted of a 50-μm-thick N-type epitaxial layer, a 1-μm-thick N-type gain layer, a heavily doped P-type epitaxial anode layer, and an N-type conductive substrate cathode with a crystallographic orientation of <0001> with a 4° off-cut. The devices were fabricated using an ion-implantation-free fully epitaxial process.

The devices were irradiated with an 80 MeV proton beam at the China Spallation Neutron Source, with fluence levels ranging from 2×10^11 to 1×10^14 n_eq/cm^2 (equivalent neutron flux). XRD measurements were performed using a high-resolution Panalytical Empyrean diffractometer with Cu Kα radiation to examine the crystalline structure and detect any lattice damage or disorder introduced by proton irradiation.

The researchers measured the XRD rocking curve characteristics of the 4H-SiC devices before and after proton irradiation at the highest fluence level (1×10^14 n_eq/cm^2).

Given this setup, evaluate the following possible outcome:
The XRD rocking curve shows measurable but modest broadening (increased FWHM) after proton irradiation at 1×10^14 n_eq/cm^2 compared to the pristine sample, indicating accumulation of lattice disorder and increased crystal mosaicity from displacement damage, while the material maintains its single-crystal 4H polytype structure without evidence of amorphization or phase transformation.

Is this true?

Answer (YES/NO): NO